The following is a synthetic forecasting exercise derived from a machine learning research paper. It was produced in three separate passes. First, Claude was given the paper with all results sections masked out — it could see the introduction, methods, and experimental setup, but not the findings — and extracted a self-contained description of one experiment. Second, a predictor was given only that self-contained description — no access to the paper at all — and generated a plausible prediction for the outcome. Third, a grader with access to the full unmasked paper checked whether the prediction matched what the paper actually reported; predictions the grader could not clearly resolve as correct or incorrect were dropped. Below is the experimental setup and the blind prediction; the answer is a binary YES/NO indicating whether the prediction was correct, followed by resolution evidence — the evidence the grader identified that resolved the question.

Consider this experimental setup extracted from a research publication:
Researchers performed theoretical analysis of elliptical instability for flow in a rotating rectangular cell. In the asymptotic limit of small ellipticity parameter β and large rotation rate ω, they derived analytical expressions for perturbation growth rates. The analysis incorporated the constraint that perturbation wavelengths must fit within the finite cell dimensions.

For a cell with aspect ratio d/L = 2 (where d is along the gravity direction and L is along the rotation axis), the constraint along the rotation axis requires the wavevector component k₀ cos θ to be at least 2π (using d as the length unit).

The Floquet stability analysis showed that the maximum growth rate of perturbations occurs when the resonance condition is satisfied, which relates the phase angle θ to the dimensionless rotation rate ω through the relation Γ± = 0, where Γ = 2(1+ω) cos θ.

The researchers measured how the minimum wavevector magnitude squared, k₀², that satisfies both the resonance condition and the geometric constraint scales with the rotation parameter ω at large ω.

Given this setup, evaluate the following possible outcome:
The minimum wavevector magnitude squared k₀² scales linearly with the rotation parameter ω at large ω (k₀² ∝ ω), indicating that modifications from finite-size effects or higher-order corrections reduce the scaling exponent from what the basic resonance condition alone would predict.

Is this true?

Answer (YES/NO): NO